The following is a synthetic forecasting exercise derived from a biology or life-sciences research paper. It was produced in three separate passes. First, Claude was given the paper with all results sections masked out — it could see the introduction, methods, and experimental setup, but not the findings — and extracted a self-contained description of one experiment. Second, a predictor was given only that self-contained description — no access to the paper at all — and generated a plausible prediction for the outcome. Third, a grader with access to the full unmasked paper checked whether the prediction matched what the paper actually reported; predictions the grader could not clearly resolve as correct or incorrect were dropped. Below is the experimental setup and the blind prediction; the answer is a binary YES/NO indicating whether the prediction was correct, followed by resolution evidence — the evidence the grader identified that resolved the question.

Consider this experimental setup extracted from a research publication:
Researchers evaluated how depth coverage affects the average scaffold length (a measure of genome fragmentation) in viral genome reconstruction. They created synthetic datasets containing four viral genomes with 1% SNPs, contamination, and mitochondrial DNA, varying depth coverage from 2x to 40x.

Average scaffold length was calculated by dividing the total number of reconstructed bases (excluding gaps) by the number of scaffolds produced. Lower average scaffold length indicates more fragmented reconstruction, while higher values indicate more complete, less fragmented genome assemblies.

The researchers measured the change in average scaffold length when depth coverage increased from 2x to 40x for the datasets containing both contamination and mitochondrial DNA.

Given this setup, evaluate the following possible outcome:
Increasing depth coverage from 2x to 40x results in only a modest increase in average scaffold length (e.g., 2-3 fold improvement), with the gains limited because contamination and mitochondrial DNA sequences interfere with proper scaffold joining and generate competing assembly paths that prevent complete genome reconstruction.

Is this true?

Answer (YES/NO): NO